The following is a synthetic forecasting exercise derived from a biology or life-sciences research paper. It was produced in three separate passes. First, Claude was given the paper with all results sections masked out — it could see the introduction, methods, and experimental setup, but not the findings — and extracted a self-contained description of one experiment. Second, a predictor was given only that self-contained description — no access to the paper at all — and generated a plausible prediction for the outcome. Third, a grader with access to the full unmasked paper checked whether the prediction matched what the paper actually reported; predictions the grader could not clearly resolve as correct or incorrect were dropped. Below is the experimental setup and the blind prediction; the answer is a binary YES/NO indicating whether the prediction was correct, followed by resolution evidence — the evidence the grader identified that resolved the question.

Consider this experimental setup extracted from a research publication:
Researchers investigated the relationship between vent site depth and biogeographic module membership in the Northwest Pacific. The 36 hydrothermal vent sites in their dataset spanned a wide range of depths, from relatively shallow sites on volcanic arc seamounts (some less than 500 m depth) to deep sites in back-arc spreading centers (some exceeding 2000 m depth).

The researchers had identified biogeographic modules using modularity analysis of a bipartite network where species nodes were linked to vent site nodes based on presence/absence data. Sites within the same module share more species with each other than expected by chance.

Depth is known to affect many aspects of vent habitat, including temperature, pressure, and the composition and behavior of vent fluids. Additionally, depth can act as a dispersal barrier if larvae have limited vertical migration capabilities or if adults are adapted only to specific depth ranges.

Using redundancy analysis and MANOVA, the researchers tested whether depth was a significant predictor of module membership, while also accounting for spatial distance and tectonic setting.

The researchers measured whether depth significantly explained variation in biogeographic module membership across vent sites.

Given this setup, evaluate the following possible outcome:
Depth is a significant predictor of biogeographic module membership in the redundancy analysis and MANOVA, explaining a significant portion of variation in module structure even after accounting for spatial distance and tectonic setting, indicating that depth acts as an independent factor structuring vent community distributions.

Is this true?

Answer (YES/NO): NO